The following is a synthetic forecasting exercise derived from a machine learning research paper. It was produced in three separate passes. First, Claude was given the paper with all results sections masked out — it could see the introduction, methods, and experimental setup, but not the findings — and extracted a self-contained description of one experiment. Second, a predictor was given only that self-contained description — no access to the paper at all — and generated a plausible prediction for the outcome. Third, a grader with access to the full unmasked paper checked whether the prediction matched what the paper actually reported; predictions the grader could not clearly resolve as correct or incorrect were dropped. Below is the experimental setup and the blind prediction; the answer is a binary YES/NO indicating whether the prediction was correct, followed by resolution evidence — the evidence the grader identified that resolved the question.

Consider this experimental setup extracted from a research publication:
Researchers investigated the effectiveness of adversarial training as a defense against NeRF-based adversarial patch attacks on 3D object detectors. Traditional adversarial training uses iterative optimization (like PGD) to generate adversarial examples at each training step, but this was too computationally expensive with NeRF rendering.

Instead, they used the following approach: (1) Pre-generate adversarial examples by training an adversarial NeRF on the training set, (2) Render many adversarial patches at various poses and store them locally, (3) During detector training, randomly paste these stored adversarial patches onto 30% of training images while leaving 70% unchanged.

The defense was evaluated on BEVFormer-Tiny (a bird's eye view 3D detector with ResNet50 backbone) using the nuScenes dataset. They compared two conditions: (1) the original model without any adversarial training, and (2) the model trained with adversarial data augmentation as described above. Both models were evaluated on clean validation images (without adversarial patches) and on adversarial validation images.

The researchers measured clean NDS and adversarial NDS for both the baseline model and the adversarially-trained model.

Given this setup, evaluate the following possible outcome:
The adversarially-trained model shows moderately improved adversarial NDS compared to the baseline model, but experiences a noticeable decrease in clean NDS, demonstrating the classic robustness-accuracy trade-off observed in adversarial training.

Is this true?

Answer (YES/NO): NO